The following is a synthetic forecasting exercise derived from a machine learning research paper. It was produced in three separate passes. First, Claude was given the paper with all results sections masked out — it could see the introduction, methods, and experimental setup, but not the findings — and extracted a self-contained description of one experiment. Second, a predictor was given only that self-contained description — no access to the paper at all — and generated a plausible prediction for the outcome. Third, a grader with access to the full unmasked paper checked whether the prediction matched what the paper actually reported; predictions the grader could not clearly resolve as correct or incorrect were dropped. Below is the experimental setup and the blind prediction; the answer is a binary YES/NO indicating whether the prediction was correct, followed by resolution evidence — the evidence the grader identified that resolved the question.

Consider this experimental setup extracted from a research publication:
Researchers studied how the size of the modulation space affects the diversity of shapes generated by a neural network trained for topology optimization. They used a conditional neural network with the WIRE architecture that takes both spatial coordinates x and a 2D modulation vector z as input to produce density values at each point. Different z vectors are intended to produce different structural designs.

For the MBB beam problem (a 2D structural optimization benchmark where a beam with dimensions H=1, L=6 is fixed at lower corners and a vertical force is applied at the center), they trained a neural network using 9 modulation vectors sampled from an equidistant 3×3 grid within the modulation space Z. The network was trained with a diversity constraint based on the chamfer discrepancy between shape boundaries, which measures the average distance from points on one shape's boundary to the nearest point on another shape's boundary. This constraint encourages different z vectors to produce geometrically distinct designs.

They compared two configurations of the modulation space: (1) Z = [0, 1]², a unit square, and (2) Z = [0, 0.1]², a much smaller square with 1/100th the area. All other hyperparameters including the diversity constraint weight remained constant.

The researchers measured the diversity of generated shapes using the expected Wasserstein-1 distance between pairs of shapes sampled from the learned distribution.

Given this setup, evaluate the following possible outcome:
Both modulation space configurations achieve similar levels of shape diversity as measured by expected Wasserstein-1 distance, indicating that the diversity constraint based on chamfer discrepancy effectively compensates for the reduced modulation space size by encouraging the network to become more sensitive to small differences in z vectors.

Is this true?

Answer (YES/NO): NO